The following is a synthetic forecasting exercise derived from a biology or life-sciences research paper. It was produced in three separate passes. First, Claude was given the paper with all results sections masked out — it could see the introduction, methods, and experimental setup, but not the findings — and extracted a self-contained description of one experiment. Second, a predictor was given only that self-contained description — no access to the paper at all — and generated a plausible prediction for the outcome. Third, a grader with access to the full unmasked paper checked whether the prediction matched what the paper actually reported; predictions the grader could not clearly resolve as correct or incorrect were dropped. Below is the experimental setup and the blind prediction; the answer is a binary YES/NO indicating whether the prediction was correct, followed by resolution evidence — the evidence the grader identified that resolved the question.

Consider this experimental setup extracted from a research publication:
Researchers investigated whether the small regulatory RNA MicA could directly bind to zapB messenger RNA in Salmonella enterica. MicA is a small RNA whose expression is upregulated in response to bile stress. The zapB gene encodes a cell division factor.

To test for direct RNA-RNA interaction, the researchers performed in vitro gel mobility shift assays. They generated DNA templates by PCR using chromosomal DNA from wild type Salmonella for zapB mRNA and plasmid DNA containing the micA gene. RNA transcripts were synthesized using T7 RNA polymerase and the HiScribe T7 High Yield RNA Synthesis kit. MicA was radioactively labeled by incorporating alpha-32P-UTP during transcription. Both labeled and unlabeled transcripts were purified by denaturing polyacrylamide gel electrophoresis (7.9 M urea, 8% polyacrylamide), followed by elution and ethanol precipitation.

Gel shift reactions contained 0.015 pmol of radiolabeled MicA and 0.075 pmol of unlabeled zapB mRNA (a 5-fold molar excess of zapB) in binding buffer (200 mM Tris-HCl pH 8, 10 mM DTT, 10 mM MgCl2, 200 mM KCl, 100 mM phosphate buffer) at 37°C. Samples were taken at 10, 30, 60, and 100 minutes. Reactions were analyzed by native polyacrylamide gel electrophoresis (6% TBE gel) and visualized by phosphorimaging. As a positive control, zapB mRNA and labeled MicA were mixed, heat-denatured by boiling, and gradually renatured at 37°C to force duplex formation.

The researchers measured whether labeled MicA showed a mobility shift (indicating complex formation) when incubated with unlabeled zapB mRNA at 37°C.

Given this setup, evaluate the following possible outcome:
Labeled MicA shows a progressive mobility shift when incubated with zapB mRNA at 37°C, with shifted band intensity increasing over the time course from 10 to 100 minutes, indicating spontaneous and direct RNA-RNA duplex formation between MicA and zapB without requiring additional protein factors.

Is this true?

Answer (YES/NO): NO